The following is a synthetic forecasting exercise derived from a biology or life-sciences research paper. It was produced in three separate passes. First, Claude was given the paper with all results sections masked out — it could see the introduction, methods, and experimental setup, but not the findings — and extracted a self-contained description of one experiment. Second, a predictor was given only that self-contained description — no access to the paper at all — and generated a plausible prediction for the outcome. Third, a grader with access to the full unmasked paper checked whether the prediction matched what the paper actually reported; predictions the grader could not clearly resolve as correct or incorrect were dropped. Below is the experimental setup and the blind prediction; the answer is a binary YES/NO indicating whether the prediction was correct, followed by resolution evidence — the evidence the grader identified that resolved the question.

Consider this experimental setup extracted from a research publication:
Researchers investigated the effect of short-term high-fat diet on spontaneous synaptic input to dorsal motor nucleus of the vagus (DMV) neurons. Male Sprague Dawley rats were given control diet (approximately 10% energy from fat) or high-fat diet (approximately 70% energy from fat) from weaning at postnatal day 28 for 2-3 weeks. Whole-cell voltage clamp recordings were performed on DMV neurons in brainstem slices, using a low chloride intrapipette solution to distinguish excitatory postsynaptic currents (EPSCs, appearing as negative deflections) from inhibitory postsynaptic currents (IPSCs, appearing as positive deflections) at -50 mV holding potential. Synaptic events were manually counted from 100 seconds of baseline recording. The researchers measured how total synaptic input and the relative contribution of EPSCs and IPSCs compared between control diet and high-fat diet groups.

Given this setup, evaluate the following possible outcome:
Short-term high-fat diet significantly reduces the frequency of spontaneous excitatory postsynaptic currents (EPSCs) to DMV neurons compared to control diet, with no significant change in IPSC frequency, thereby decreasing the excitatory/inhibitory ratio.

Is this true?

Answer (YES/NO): NO